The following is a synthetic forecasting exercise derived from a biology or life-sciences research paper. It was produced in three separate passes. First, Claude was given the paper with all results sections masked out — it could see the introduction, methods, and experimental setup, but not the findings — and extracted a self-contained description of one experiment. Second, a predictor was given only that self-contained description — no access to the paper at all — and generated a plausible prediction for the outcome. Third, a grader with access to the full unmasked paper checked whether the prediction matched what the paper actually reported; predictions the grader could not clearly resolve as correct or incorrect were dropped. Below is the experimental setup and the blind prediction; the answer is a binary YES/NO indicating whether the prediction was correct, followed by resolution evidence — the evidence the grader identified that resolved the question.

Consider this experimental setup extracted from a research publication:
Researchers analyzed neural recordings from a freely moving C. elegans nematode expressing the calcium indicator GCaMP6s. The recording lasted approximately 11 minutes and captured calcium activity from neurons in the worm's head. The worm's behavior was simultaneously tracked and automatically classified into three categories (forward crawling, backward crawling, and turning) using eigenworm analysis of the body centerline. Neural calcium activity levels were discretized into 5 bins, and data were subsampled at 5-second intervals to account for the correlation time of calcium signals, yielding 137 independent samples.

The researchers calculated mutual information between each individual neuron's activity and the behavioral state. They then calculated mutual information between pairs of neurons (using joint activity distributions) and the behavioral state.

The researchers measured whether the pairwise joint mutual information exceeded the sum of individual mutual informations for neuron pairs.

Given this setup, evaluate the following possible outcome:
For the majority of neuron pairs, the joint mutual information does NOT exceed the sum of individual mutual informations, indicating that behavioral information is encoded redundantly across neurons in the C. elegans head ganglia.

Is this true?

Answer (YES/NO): NO